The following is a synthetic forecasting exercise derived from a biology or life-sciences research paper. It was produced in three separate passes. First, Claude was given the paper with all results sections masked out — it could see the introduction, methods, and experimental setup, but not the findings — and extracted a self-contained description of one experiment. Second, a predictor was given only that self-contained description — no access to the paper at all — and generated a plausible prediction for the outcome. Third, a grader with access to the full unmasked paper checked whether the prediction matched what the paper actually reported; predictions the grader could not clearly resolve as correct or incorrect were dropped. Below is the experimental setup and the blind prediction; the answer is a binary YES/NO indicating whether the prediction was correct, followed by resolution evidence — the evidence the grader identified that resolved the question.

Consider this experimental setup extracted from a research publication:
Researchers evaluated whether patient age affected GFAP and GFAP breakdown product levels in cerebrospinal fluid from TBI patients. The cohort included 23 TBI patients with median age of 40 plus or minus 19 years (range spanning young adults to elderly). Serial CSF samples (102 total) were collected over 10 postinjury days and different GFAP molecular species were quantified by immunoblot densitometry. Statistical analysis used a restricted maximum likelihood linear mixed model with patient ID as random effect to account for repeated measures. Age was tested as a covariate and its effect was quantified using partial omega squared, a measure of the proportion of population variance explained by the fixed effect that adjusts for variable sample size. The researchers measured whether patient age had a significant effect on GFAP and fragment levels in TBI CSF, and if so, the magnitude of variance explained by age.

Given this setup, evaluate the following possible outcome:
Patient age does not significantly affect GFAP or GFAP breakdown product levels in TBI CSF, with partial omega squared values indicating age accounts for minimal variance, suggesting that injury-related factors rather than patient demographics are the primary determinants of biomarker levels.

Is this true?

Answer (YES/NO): NO